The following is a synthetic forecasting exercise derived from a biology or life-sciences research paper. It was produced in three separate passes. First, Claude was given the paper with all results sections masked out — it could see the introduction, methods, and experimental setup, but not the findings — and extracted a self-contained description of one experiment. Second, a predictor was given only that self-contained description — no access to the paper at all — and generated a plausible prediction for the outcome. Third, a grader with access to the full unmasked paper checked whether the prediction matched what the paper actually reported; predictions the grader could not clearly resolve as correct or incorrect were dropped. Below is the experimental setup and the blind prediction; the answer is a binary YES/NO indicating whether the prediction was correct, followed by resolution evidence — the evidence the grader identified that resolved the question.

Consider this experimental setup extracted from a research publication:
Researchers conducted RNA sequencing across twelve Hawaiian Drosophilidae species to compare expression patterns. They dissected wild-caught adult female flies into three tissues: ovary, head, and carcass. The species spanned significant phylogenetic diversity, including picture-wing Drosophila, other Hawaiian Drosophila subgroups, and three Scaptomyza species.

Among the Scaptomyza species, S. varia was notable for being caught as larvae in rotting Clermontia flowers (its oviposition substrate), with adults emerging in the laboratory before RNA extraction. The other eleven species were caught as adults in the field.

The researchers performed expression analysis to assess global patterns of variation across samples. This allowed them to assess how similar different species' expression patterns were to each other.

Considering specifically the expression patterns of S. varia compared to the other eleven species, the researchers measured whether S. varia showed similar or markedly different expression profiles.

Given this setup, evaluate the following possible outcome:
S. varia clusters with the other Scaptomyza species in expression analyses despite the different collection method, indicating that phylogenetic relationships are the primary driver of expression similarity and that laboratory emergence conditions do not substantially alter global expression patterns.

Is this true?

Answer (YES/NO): NO